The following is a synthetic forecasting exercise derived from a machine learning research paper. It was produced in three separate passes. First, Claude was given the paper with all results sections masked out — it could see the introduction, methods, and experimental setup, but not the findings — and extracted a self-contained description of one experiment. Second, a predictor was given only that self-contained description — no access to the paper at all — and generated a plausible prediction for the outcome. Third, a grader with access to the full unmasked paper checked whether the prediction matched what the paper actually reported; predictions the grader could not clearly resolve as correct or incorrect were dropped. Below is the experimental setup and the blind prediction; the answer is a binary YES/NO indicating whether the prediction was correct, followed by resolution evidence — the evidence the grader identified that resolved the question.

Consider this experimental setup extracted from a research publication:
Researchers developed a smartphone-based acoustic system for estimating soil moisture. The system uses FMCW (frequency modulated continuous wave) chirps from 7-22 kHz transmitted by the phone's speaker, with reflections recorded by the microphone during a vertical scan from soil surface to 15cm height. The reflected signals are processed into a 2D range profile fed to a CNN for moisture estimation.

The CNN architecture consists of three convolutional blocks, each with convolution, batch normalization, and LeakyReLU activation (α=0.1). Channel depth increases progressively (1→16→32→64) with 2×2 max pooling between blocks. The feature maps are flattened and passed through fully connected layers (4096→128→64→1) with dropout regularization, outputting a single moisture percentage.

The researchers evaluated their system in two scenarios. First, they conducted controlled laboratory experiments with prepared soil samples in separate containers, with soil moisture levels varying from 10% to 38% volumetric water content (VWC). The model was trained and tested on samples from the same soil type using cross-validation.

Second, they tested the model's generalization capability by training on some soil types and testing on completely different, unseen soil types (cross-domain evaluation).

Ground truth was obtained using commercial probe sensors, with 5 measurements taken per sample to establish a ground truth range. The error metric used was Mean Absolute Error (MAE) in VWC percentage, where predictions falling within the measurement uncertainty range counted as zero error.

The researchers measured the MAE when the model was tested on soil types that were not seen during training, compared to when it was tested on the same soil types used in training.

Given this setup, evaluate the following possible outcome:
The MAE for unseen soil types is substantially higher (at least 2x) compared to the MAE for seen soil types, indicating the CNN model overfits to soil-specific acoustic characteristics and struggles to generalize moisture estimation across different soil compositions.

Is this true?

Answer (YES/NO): NO